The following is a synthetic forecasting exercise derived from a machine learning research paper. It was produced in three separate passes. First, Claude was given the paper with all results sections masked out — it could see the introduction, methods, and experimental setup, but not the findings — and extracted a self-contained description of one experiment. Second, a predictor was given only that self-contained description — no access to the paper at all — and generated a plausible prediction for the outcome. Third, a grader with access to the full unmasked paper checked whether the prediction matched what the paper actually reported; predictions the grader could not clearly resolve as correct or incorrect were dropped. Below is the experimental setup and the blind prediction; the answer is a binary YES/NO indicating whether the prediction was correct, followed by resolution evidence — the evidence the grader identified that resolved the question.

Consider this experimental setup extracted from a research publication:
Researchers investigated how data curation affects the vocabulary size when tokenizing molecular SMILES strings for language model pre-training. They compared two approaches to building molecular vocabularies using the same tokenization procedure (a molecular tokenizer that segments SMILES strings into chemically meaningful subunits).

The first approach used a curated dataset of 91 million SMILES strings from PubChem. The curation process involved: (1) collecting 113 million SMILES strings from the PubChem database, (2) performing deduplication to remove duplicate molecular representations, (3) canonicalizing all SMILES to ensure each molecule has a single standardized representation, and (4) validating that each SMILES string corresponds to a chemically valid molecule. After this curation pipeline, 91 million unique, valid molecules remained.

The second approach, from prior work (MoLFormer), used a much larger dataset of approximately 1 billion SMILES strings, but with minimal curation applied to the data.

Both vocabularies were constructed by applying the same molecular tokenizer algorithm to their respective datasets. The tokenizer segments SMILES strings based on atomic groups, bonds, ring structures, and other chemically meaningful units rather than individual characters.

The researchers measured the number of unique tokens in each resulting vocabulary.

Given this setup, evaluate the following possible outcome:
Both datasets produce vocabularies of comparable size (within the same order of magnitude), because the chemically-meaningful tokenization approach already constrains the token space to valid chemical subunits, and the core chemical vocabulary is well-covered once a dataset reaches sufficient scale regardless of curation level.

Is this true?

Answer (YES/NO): YES